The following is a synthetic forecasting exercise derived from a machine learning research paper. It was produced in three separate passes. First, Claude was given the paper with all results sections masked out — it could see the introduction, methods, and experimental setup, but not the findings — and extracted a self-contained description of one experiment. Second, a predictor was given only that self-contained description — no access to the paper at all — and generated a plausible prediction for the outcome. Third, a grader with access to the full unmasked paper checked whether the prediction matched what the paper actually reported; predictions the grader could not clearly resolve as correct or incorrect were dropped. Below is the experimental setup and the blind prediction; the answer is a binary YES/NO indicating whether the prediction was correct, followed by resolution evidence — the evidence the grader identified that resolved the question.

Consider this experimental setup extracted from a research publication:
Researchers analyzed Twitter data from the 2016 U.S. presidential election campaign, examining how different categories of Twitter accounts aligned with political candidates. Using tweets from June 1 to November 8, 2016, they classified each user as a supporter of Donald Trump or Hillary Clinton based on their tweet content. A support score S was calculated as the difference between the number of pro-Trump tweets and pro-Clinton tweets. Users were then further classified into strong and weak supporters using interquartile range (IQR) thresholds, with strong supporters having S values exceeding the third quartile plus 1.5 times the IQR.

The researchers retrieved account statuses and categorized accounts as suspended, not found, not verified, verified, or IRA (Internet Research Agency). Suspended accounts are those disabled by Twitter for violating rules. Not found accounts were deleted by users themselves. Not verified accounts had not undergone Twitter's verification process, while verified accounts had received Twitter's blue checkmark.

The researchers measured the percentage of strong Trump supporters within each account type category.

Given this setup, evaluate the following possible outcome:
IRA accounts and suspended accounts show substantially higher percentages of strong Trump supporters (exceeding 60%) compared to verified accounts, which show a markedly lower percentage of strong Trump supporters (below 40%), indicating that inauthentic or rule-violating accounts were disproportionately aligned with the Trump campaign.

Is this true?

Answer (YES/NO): NO